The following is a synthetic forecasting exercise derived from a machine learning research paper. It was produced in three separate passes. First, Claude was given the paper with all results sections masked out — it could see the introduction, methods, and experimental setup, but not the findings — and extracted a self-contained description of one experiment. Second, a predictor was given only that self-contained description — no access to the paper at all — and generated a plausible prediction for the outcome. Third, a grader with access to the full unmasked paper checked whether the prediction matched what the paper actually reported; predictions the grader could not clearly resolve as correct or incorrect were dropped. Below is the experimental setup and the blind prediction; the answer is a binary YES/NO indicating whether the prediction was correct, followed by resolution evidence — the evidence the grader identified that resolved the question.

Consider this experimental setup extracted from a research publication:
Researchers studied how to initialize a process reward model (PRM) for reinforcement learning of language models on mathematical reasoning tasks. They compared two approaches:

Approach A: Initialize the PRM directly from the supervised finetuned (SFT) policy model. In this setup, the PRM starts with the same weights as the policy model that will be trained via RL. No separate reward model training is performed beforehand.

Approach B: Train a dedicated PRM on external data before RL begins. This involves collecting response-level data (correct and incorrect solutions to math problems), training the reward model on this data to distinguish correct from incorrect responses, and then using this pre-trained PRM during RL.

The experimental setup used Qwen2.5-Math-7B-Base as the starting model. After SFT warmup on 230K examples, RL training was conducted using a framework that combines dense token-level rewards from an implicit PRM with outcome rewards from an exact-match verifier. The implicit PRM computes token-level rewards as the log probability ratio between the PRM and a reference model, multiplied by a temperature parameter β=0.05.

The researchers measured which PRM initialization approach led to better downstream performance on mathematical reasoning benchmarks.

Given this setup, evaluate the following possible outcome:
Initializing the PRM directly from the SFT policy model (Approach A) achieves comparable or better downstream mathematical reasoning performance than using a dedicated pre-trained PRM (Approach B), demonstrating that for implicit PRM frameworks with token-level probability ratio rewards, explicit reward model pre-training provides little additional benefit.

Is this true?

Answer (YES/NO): YES